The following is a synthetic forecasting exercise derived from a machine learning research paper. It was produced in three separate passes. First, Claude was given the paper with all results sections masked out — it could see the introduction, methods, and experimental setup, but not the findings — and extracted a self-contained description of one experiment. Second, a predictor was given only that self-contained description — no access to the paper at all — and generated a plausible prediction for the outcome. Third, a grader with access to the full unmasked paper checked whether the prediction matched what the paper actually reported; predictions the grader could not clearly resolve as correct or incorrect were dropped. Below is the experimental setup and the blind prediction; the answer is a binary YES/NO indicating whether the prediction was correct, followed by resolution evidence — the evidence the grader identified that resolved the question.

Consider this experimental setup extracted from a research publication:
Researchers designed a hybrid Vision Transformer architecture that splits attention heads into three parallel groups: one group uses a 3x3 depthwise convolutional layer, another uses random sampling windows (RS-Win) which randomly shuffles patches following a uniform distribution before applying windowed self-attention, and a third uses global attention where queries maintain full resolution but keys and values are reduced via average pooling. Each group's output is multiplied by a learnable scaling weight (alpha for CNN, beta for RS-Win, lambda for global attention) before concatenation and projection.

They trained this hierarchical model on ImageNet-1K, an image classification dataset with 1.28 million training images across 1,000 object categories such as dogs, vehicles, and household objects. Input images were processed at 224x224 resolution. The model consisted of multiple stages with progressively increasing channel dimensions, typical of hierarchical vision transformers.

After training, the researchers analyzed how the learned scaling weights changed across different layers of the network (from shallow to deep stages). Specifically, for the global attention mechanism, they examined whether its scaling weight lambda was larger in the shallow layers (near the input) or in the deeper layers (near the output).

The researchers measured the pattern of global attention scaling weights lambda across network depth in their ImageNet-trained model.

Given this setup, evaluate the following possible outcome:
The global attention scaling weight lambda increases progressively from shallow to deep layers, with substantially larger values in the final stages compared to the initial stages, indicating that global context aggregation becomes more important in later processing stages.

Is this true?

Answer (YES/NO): YES